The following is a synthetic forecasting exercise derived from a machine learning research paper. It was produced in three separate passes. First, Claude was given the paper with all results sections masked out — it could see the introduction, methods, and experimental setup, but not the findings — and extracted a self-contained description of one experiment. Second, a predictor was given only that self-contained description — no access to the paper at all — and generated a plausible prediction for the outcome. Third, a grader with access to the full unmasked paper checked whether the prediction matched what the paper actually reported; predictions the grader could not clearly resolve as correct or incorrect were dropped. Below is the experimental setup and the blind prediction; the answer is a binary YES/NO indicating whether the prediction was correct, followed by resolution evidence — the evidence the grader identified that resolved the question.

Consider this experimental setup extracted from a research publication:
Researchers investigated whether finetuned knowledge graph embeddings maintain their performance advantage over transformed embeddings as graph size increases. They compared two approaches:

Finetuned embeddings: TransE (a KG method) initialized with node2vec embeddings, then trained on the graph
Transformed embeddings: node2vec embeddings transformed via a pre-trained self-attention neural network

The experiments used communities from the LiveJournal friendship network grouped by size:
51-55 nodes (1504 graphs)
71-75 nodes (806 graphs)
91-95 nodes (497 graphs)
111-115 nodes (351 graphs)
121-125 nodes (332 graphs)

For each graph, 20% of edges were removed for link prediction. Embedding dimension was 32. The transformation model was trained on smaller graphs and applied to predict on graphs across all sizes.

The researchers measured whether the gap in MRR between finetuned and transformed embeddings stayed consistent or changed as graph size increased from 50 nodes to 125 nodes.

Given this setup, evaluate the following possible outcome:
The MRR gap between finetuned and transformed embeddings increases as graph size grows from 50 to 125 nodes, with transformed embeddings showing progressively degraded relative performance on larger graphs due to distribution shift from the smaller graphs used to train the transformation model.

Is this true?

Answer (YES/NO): YES